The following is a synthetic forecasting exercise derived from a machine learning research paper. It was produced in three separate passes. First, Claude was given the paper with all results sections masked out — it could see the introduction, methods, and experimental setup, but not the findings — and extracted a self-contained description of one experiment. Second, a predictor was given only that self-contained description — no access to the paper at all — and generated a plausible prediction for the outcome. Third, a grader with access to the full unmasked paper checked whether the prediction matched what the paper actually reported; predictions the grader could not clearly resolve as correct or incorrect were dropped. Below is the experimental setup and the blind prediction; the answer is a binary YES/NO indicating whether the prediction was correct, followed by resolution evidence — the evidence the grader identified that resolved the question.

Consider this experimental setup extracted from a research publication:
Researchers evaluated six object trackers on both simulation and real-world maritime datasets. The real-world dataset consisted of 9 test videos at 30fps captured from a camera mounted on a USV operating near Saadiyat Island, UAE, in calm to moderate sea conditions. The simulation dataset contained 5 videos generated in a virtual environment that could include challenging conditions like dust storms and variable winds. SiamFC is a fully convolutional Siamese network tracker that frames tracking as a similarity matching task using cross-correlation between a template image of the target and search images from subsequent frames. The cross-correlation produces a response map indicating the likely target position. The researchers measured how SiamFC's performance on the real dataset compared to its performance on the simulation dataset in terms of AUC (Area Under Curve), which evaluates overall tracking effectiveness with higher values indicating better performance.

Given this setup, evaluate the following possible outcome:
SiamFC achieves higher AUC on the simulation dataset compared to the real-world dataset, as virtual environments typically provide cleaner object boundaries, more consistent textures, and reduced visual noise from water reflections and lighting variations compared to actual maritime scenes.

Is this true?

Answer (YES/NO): YES